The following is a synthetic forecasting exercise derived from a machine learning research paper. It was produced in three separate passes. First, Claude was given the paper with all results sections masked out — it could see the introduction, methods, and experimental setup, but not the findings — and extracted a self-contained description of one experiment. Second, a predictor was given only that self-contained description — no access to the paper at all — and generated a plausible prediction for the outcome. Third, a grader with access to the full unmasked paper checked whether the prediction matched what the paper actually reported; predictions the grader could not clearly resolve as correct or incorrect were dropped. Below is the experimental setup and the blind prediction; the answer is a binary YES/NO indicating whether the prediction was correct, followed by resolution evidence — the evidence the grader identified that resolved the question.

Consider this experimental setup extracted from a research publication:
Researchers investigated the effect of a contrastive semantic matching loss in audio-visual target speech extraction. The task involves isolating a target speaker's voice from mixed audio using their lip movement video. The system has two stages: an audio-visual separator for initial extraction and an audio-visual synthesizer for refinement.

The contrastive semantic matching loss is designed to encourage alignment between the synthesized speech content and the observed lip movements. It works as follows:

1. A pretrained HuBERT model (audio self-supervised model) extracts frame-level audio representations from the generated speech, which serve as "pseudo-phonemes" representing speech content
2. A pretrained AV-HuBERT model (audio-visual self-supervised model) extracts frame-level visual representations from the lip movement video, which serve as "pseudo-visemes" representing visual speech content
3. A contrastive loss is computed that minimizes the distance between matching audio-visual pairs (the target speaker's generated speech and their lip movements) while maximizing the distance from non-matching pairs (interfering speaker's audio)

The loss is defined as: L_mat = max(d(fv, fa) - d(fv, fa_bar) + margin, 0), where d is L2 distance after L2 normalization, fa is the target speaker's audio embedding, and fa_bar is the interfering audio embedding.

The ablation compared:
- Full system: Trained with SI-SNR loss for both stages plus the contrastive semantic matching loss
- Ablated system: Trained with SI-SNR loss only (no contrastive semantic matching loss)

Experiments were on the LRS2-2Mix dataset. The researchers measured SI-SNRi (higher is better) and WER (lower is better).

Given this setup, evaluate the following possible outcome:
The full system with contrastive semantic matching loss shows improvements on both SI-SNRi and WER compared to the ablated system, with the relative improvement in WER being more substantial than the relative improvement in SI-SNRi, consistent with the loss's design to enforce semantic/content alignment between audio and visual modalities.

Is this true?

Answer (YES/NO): YES